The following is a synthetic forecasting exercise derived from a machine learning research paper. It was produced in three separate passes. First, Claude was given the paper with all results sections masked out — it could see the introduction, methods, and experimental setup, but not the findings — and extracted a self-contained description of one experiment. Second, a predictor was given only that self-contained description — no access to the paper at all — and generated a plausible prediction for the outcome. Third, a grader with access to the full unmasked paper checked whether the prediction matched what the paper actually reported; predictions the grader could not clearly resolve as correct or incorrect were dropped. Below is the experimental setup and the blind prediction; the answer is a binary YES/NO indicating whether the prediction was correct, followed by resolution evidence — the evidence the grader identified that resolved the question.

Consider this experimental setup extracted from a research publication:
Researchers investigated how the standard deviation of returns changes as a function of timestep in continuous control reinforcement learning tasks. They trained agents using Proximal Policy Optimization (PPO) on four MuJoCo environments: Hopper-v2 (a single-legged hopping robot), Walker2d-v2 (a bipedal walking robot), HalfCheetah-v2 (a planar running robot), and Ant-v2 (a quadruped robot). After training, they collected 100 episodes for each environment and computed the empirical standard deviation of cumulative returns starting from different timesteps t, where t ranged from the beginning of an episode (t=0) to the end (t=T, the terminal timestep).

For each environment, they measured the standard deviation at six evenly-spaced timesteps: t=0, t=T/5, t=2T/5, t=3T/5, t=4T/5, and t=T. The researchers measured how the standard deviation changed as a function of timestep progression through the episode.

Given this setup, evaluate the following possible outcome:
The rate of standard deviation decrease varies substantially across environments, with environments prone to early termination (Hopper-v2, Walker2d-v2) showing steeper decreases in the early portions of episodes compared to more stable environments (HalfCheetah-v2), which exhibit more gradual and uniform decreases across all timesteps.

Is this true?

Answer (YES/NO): NO